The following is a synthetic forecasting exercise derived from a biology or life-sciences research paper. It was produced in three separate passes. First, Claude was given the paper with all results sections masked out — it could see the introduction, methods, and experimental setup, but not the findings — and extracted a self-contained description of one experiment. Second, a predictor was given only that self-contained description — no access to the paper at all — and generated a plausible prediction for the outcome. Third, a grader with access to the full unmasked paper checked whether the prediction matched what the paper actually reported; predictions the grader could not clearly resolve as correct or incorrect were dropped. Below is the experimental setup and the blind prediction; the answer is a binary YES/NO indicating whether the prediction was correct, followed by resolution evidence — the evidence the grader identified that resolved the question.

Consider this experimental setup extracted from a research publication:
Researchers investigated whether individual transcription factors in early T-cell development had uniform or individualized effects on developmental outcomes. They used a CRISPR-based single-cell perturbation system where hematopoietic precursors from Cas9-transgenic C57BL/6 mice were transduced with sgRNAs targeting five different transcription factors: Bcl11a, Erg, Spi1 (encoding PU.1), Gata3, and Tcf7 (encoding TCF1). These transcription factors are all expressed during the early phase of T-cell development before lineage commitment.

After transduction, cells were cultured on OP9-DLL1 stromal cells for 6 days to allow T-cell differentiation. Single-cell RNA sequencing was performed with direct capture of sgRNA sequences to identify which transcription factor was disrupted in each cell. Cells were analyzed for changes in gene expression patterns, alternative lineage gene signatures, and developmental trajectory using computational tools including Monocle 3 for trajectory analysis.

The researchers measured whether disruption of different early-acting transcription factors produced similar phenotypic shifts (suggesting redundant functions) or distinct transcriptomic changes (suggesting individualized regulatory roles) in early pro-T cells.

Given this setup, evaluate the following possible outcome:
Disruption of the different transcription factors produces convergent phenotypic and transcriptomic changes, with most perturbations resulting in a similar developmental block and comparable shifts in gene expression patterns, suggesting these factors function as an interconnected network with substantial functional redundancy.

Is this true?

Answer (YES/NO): NO